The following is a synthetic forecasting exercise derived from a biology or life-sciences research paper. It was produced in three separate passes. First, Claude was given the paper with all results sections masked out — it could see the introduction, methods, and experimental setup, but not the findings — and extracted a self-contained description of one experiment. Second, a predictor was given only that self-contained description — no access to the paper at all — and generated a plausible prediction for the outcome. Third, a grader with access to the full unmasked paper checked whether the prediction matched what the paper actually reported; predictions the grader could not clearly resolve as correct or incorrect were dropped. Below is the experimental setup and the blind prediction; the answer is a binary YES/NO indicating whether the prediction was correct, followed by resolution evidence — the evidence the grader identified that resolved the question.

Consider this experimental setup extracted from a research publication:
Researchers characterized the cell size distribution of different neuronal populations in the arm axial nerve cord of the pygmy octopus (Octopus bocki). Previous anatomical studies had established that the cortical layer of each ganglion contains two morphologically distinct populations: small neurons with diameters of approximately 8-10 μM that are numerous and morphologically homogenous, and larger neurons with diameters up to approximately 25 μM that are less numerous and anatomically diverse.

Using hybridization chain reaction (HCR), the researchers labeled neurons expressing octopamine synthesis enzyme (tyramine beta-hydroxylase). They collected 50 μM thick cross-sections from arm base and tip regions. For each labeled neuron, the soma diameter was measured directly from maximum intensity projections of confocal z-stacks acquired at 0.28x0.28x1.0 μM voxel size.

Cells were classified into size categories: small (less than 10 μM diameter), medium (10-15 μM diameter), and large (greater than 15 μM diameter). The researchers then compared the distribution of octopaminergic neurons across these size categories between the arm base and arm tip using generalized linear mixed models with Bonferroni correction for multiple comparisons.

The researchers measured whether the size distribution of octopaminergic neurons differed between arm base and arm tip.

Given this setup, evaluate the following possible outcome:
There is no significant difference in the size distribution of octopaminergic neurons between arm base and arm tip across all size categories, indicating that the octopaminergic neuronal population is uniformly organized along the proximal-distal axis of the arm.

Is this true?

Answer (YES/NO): YES